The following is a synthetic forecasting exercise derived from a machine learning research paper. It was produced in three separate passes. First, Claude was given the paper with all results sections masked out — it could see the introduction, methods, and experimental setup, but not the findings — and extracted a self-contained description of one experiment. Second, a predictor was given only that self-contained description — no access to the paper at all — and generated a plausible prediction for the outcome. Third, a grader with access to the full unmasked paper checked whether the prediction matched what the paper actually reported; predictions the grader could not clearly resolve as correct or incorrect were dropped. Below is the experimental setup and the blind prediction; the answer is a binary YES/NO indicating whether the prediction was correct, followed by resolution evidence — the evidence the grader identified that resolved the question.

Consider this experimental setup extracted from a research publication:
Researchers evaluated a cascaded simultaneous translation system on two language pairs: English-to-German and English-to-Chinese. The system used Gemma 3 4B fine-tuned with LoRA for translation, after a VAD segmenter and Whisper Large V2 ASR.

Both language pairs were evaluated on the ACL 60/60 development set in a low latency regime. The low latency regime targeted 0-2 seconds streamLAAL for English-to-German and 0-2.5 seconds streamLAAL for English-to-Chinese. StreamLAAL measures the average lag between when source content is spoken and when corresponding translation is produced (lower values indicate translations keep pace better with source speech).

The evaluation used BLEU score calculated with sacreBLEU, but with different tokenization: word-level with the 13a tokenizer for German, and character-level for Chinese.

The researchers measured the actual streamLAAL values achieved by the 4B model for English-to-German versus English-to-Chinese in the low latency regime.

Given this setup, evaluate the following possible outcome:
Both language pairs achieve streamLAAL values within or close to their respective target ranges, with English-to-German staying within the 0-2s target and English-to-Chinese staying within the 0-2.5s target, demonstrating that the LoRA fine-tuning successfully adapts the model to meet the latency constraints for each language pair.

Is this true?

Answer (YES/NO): YES